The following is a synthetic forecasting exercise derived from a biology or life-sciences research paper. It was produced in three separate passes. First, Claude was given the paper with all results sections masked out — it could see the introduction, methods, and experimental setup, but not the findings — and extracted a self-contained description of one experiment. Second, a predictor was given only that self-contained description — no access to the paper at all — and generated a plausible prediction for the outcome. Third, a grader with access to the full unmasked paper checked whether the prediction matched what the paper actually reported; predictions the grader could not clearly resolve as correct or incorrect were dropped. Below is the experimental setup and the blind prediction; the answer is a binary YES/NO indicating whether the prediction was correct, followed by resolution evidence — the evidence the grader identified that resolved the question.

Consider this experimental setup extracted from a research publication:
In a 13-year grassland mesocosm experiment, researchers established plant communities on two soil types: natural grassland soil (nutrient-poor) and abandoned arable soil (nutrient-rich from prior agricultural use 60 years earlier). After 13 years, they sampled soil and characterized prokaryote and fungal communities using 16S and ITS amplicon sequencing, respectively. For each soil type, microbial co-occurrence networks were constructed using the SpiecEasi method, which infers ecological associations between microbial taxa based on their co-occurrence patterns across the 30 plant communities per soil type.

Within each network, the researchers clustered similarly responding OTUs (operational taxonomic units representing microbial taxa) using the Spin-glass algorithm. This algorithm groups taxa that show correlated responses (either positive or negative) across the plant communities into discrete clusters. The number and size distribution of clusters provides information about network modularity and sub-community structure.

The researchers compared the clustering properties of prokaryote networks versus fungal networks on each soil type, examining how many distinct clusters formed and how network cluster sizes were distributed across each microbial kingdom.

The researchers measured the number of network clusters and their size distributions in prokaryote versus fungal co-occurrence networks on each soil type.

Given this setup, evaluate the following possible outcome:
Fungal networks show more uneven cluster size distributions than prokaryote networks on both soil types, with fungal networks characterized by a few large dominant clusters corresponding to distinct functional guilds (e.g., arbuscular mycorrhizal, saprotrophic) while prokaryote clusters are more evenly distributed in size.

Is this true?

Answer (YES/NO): NO